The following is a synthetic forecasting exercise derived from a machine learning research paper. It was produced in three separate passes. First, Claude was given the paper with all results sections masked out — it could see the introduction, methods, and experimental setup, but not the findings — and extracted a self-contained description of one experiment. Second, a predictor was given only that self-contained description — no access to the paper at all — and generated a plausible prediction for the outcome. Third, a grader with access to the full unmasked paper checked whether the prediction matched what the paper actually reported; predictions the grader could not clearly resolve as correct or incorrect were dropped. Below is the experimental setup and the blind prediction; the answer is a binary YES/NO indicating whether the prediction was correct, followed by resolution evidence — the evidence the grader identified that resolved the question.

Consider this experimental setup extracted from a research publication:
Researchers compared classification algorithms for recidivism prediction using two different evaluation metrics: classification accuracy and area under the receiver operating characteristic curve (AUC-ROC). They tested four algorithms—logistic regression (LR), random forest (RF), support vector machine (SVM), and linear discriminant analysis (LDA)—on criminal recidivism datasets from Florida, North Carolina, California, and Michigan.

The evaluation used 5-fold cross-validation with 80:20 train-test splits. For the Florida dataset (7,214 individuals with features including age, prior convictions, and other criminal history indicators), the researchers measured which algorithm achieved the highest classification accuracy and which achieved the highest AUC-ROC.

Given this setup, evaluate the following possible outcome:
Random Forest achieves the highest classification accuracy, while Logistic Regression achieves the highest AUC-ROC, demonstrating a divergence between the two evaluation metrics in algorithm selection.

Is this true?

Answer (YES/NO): YES